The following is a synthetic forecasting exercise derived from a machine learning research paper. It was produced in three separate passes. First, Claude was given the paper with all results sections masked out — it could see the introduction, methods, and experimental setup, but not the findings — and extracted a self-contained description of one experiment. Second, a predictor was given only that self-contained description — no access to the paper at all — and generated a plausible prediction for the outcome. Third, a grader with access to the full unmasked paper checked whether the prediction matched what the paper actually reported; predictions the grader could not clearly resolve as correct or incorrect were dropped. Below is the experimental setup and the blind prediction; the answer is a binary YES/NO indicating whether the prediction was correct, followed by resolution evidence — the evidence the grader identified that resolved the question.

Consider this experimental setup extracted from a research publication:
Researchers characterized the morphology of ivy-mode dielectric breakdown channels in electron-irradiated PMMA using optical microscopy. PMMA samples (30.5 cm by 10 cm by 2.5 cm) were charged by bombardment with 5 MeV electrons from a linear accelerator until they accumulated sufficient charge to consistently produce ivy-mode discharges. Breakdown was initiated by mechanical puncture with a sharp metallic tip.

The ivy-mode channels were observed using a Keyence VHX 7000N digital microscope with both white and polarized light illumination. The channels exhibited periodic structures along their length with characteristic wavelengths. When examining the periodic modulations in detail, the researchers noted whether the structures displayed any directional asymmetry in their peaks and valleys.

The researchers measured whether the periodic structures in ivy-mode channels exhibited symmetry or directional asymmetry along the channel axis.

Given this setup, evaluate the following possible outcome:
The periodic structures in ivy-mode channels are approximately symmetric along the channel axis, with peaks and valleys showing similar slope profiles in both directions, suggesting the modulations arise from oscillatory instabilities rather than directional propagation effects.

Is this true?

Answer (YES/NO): NO